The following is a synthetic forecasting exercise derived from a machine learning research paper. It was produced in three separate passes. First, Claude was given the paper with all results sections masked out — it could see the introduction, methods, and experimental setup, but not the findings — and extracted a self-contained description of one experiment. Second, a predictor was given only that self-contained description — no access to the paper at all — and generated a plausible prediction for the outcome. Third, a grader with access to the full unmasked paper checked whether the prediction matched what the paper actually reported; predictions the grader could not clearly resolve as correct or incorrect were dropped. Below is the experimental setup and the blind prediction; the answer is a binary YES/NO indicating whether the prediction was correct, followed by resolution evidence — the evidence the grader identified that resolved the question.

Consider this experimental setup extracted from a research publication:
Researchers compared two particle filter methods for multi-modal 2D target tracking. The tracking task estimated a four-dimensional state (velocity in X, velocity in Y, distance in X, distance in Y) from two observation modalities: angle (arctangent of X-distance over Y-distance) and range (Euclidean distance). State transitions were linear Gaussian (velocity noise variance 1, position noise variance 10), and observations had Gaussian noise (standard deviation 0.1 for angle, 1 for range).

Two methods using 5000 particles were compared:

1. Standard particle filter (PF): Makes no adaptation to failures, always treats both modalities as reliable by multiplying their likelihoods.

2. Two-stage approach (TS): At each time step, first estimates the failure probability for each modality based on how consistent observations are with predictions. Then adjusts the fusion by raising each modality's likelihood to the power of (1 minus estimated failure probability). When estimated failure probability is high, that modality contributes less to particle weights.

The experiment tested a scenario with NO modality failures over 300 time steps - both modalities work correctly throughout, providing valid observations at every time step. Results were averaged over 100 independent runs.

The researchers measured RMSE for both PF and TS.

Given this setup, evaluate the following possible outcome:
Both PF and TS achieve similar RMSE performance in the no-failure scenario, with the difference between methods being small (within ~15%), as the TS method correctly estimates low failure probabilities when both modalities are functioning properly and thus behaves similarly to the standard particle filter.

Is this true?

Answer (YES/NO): YES